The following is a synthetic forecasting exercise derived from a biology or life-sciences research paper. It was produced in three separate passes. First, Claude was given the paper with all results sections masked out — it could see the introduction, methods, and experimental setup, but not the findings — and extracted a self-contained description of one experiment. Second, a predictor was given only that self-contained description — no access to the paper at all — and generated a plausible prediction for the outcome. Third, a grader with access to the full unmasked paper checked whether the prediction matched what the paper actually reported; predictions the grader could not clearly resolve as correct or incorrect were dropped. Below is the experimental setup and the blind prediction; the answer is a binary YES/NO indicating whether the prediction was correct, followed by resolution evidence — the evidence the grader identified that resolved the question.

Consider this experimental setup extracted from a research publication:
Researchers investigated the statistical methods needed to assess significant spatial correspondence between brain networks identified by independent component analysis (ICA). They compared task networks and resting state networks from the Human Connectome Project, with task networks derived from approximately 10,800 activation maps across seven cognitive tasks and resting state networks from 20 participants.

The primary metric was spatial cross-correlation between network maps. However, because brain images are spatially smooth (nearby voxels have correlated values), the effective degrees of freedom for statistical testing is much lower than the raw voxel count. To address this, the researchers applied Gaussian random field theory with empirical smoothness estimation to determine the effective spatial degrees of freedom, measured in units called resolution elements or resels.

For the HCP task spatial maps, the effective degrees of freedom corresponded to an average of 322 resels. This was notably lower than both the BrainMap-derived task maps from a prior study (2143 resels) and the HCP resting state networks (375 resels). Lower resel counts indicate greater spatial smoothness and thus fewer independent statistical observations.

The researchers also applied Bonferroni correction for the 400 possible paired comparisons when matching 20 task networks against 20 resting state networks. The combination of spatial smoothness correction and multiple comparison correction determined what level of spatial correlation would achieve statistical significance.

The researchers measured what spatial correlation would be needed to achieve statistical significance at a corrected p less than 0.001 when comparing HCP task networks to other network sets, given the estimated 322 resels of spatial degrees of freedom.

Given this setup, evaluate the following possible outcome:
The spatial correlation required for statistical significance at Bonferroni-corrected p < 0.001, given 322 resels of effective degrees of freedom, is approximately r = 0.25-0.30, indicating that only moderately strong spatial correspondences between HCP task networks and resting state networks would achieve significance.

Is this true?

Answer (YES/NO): YES